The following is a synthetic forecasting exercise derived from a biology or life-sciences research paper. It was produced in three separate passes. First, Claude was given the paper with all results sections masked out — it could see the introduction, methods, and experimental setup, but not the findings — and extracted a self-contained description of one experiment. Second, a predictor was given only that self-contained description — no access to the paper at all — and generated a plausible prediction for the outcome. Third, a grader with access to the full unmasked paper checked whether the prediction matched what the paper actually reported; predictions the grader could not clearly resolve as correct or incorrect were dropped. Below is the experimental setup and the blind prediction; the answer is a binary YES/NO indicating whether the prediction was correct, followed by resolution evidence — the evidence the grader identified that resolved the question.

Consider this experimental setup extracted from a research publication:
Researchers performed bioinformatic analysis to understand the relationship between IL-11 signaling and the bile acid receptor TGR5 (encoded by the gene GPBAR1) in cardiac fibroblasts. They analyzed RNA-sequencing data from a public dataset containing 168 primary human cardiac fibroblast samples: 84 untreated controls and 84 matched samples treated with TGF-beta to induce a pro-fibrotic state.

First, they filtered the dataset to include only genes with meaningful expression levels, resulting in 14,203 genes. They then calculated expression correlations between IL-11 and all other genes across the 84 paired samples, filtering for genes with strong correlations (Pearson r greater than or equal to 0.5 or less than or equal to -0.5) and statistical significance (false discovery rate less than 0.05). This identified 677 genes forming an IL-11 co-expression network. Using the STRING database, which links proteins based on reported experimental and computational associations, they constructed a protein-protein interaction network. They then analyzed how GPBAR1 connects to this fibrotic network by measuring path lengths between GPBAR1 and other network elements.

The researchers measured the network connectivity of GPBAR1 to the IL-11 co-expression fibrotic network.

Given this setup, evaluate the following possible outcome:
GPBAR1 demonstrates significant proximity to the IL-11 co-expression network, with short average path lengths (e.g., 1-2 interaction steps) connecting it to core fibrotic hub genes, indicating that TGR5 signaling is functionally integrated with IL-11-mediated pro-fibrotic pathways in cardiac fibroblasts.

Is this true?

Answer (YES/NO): YES